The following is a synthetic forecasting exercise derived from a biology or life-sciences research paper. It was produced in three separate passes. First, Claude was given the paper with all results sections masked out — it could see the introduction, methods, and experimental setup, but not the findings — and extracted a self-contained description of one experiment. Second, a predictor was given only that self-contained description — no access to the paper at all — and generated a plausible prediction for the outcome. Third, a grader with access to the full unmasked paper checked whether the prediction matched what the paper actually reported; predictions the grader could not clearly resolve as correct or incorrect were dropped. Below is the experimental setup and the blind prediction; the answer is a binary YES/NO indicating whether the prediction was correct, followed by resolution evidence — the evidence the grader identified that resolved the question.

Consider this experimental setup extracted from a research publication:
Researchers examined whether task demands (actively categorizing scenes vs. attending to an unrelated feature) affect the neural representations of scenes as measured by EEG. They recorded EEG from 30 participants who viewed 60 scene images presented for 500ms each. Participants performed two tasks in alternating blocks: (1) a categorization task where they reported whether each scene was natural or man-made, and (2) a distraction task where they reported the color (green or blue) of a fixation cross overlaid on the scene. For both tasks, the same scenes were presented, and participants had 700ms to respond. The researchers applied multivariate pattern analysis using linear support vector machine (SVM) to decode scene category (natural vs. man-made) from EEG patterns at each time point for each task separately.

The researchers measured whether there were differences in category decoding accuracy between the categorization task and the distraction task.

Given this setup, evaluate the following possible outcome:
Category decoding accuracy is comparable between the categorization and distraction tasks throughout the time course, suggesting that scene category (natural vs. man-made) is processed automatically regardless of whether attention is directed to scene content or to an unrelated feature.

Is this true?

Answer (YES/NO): NO